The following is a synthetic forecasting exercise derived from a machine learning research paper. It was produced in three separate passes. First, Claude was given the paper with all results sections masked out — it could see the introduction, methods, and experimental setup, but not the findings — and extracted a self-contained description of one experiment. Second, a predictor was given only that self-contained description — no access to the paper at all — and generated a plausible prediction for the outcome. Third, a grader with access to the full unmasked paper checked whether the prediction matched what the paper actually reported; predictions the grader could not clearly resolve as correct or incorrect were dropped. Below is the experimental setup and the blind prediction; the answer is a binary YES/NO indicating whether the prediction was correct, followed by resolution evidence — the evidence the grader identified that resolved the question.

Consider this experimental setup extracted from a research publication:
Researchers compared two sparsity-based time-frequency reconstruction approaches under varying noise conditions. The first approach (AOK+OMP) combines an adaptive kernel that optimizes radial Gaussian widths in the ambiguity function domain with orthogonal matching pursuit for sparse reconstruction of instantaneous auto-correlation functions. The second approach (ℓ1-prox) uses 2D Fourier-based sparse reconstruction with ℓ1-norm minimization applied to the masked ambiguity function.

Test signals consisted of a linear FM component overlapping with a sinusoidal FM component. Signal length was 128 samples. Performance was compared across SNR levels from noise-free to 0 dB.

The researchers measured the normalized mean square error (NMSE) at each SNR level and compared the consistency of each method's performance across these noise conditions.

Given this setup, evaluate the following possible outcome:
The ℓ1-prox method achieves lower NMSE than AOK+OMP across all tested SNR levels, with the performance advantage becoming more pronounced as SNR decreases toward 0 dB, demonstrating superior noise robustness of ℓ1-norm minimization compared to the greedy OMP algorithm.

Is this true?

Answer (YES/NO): NO